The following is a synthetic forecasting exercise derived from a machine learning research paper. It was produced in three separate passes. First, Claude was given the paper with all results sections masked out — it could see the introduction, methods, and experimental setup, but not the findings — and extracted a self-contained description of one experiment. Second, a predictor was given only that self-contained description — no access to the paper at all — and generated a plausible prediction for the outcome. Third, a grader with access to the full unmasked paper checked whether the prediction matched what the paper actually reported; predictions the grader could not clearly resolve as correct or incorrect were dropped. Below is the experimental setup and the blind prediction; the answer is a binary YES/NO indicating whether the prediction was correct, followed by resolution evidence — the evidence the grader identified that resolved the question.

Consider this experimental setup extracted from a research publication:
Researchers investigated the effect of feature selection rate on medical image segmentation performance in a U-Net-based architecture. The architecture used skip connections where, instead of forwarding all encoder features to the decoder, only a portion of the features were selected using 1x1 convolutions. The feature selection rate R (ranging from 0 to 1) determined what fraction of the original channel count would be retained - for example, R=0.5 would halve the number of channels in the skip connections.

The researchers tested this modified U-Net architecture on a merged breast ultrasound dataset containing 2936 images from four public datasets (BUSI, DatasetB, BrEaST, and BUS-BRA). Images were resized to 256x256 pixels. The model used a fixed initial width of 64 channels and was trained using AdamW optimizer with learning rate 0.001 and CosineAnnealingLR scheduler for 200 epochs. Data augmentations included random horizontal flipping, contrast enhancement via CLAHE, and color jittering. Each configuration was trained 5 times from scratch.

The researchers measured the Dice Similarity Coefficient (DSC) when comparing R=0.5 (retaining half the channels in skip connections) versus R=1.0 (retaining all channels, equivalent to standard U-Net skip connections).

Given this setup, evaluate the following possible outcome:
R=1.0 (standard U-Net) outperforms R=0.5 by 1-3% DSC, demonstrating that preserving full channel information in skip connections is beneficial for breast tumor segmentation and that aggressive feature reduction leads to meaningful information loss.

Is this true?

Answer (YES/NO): NO